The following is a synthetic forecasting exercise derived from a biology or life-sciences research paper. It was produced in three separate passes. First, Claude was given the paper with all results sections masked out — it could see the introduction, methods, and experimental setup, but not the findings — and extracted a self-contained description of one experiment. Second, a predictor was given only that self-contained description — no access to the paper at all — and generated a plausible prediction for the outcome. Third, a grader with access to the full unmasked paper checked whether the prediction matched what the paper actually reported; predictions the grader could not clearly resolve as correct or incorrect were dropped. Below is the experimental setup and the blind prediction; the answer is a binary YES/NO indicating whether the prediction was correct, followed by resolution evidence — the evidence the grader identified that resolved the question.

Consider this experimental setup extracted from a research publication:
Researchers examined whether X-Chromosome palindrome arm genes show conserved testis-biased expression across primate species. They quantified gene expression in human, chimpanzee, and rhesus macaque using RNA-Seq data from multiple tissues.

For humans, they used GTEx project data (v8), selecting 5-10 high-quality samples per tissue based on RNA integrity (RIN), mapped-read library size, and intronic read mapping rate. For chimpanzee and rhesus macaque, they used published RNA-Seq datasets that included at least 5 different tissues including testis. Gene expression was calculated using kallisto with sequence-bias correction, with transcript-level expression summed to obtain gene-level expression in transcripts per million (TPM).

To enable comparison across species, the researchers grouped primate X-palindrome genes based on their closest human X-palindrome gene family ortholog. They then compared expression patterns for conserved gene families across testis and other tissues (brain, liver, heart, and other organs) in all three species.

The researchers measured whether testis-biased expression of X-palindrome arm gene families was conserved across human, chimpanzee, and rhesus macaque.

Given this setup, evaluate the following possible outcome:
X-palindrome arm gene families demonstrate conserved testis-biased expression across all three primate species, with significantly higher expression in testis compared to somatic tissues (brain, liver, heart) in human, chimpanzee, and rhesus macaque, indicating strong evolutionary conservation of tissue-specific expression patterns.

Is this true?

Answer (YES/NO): NO